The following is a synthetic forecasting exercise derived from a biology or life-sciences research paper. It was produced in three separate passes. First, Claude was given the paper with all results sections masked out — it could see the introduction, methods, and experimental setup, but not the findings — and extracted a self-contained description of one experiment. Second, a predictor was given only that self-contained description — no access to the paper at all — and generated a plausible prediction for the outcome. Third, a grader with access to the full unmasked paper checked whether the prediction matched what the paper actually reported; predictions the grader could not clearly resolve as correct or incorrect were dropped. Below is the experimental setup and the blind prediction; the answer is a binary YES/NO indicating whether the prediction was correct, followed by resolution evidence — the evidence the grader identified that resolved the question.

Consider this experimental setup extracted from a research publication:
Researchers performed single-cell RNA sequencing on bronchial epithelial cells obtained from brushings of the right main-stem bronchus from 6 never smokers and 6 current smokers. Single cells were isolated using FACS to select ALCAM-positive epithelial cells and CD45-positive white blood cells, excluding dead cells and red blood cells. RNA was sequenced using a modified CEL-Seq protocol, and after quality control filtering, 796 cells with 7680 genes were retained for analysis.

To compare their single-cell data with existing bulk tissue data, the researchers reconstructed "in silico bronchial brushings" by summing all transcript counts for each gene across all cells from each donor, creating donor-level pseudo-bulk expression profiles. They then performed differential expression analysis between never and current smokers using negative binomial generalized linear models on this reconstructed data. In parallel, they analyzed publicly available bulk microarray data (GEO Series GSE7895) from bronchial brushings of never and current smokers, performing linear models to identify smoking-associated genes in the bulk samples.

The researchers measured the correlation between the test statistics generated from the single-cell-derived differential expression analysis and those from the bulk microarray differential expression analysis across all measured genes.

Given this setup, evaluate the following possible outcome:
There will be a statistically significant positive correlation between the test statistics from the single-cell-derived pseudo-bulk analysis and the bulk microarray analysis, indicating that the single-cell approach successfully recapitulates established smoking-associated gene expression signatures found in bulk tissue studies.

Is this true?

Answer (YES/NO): YES